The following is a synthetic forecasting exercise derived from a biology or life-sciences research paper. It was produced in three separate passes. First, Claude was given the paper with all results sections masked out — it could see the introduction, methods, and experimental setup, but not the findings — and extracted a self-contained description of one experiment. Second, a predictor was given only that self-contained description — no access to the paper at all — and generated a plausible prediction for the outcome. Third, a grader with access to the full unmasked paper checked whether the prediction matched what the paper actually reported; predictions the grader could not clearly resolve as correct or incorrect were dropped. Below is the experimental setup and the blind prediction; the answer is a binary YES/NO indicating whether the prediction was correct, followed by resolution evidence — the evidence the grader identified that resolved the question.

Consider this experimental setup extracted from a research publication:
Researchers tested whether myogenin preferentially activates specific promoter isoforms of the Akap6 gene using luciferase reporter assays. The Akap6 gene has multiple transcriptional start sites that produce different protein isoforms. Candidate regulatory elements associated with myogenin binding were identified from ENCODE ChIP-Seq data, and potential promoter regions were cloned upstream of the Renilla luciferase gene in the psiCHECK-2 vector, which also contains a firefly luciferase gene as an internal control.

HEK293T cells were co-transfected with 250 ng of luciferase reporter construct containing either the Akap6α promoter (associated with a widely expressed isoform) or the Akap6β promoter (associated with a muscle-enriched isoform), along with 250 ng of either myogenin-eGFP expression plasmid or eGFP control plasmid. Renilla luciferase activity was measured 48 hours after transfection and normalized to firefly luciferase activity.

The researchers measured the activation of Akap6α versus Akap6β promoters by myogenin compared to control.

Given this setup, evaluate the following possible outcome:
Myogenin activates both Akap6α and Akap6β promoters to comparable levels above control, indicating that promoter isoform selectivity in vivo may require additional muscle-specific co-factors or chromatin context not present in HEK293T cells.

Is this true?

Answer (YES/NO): NO